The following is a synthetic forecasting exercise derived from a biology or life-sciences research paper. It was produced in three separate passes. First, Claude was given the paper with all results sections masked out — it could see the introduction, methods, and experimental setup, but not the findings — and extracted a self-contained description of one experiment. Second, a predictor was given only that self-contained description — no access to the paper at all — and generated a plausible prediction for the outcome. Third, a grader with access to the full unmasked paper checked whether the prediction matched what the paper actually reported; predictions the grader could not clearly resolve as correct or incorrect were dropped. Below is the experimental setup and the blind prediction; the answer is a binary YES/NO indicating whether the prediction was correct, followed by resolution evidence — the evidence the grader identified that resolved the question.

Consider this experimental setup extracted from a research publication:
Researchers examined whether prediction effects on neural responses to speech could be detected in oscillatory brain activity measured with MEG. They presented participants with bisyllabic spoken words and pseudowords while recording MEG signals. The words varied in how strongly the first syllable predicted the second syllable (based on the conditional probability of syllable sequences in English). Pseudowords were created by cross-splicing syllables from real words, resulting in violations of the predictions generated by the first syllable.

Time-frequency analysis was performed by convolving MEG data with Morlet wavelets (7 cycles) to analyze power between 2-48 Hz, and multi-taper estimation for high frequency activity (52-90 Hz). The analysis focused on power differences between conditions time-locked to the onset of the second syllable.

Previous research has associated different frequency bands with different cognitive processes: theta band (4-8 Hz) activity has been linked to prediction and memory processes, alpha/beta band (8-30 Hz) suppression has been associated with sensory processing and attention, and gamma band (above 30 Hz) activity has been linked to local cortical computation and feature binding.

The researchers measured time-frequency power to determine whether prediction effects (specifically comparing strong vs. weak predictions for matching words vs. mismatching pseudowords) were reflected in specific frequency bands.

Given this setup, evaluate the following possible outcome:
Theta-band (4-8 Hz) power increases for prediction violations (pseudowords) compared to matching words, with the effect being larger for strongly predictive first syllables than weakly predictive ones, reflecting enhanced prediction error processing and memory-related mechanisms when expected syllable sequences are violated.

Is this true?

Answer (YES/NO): NO